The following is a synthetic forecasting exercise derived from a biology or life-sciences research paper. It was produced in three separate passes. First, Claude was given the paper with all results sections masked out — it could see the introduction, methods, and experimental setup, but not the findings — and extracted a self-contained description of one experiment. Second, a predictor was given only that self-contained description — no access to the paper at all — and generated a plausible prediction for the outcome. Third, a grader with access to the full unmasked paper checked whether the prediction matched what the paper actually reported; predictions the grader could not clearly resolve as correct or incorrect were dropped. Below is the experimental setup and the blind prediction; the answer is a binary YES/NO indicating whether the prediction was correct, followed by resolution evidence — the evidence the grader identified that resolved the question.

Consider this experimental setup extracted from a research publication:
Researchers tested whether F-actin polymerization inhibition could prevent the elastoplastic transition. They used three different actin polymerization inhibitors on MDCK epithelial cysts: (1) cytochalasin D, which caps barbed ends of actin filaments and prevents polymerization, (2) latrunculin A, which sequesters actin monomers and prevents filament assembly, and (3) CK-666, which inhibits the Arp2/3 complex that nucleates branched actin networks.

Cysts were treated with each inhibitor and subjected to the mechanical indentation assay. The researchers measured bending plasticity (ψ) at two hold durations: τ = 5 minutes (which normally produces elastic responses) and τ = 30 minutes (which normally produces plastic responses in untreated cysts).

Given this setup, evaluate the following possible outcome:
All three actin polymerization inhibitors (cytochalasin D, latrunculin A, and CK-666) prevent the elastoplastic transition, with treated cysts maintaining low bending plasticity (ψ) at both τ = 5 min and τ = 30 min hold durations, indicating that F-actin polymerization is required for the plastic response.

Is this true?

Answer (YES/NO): YES